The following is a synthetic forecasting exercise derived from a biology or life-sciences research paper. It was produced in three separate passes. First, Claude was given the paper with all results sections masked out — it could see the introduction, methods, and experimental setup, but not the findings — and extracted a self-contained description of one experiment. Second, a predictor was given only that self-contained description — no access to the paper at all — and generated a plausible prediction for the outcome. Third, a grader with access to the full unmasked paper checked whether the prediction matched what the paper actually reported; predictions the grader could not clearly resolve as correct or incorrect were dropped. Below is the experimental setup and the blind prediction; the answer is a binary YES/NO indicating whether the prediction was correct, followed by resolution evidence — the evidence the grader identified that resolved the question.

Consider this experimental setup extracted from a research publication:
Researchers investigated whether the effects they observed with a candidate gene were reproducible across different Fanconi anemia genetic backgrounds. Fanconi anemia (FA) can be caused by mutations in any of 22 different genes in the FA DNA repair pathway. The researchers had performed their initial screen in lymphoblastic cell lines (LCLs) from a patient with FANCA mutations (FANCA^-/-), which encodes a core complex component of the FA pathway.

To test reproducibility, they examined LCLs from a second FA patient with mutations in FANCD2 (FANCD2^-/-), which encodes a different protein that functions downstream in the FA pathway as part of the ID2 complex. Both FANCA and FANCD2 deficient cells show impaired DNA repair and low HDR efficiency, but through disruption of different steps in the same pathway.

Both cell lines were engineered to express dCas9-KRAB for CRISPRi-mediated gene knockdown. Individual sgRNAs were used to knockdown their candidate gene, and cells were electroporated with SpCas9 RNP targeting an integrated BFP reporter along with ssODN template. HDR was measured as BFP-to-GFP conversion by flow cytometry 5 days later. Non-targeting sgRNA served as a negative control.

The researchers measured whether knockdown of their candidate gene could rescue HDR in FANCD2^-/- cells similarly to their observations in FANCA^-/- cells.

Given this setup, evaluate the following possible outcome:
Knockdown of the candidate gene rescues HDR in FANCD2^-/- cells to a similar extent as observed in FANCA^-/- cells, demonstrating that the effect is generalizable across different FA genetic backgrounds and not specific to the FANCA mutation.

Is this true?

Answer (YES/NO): YES